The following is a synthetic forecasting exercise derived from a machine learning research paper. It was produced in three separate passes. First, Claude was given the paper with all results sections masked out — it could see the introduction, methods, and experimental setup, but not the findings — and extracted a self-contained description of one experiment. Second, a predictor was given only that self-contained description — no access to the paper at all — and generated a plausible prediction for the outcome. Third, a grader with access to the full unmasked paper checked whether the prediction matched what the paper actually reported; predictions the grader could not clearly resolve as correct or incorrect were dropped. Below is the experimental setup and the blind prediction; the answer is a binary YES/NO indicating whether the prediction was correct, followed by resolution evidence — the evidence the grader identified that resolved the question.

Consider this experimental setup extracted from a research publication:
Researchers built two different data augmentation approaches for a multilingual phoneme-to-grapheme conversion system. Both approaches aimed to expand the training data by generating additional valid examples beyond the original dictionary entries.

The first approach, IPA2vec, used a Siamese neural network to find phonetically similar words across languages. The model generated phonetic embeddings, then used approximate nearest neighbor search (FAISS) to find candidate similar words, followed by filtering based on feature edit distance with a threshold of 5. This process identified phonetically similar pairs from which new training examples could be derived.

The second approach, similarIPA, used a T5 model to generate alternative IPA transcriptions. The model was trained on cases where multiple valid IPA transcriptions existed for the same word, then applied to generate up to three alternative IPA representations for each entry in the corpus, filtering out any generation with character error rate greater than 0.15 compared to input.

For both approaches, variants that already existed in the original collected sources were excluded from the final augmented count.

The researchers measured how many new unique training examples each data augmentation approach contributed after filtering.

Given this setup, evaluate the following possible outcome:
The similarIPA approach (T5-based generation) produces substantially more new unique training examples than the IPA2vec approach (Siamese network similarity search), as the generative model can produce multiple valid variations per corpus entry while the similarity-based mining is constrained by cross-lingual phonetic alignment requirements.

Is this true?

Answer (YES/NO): YES